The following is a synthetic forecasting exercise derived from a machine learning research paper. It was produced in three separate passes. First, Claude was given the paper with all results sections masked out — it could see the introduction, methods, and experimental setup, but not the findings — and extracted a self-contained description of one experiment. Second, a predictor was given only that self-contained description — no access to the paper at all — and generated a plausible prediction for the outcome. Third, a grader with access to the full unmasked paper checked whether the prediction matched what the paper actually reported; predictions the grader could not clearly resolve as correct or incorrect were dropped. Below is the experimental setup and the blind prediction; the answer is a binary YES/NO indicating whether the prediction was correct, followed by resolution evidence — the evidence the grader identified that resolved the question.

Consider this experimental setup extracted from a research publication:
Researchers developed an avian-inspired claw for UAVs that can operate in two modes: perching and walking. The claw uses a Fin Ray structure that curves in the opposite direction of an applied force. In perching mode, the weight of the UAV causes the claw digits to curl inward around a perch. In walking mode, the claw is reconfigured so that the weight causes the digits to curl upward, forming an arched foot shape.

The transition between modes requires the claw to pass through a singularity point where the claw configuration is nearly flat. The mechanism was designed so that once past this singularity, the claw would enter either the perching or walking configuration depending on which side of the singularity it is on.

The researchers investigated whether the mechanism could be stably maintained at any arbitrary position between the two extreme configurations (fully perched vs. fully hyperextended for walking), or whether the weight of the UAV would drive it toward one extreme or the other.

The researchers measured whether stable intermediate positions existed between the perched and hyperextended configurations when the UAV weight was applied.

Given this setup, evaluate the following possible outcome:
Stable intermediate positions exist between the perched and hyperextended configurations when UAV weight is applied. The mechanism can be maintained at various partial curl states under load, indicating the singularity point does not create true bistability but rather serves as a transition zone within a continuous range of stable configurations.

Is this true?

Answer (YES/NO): NO